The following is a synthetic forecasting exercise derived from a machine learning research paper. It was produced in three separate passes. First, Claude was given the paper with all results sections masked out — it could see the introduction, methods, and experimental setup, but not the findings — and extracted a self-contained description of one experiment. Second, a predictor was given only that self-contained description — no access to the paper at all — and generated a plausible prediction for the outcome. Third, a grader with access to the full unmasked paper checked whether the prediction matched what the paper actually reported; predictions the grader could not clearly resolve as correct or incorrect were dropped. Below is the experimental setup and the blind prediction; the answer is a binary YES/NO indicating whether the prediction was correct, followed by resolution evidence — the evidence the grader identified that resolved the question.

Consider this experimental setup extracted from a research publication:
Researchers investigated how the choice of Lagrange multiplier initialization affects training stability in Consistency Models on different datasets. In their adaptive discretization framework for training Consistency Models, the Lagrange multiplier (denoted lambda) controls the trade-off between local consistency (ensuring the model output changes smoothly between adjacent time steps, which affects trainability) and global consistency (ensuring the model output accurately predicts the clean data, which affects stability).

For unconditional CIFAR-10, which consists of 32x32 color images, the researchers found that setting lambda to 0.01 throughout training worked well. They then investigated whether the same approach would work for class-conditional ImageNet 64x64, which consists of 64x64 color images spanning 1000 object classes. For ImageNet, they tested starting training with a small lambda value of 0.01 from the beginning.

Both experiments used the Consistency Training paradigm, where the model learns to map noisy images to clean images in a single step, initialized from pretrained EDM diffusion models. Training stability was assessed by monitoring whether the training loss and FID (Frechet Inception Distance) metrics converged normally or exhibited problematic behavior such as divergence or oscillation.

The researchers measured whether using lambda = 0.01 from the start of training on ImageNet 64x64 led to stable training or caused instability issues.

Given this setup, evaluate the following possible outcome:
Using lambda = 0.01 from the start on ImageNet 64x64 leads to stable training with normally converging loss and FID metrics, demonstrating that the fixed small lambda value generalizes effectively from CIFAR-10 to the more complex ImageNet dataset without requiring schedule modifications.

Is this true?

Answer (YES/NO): NO